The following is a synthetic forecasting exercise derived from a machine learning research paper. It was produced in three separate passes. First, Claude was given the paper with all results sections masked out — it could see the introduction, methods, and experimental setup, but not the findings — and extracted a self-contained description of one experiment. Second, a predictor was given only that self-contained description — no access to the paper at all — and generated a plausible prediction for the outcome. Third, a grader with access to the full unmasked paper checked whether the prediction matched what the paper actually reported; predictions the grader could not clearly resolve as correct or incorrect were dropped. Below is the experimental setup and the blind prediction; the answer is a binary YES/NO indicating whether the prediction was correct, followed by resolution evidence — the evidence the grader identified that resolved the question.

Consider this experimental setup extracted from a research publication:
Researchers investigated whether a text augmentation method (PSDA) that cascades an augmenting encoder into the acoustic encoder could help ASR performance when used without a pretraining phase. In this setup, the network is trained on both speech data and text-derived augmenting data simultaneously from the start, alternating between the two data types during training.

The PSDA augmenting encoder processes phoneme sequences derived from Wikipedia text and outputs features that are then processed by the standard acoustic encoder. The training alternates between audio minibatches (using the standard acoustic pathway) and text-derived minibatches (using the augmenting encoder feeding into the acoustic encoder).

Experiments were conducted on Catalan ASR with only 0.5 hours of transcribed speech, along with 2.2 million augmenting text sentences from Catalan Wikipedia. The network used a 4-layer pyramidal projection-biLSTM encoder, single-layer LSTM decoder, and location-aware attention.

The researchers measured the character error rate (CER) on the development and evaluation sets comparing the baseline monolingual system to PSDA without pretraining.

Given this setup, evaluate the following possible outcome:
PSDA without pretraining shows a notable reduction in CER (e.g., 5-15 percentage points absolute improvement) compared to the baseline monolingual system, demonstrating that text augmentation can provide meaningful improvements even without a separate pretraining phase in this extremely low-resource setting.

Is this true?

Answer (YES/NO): NO